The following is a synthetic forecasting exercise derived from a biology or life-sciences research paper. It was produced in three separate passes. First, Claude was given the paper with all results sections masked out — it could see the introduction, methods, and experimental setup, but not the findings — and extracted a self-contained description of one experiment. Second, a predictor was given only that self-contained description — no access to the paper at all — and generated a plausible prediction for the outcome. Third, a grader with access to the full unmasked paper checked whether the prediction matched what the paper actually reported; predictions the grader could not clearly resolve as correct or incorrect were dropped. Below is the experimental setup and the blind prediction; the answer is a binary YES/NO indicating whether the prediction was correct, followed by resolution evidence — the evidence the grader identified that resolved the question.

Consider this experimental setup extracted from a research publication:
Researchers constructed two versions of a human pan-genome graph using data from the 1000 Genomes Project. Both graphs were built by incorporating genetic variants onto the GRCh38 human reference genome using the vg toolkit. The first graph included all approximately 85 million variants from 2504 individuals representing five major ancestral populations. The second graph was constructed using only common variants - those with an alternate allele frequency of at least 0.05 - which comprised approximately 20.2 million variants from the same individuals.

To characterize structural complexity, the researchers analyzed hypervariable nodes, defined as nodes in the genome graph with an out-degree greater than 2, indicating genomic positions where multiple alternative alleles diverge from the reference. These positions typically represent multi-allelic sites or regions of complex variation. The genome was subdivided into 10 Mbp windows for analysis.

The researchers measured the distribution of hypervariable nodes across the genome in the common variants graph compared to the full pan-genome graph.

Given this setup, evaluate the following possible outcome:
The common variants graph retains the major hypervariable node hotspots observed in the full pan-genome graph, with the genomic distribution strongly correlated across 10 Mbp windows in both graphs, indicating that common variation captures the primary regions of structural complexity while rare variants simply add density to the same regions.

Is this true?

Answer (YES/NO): NO